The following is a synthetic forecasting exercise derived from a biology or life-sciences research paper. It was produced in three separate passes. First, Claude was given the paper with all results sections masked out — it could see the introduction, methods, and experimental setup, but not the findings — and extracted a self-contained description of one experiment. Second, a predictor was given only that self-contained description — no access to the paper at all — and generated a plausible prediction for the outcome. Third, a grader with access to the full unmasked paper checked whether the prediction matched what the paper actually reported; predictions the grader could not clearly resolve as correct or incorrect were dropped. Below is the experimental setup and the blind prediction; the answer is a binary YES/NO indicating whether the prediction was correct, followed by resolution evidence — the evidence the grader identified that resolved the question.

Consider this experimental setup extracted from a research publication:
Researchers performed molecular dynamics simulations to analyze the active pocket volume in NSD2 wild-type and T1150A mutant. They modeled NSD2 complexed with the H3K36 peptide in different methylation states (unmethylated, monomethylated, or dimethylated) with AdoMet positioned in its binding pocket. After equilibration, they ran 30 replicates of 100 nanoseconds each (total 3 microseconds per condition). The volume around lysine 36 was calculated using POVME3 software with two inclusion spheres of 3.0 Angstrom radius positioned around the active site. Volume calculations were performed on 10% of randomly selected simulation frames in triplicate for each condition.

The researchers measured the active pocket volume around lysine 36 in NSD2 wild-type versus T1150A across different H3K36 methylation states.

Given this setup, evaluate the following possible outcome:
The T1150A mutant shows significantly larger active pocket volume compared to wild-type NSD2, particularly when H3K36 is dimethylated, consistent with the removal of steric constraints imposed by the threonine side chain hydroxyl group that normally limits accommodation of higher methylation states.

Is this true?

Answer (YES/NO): YES